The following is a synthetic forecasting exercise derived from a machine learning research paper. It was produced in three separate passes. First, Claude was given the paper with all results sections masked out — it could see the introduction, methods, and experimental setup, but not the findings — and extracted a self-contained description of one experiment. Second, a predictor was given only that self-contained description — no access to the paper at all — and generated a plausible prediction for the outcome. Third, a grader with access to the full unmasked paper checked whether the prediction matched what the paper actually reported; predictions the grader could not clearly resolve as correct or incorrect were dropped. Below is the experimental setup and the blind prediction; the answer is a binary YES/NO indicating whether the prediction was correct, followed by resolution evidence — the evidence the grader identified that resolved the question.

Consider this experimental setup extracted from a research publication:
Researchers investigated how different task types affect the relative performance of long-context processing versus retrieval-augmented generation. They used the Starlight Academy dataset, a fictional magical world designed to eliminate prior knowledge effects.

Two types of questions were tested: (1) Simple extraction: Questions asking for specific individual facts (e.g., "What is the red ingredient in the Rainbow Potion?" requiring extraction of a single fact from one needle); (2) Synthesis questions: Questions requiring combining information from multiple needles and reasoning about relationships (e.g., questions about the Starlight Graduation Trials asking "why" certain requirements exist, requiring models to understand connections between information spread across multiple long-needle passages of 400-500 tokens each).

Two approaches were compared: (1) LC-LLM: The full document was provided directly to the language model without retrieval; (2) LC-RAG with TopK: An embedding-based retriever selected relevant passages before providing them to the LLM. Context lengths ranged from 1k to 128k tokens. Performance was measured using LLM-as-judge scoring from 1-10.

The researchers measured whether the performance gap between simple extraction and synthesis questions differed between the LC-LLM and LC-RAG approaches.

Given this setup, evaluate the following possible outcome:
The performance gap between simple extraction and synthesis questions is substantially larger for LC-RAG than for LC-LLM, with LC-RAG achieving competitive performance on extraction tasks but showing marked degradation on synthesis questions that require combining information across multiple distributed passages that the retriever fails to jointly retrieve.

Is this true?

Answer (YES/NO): NO